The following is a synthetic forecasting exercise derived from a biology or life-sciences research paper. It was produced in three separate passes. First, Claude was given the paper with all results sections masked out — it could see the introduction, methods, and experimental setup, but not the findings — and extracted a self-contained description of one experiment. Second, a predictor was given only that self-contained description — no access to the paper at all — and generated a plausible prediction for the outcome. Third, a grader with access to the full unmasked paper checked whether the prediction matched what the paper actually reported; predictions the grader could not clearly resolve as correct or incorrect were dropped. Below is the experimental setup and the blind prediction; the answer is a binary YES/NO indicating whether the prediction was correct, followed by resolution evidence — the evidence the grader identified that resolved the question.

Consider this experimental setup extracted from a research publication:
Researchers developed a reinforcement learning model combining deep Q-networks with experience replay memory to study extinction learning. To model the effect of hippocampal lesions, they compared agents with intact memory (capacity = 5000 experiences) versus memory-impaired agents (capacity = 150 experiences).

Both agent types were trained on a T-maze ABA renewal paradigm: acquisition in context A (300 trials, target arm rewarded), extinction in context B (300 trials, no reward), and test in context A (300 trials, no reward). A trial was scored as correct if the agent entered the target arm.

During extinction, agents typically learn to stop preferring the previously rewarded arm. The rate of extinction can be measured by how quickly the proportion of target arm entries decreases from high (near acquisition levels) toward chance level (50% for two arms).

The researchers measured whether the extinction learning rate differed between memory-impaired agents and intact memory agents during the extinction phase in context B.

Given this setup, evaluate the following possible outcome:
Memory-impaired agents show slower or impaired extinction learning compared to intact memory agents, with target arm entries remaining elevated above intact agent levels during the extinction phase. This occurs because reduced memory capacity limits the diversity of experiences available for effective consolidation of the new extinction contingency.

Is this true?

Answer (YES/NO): NO